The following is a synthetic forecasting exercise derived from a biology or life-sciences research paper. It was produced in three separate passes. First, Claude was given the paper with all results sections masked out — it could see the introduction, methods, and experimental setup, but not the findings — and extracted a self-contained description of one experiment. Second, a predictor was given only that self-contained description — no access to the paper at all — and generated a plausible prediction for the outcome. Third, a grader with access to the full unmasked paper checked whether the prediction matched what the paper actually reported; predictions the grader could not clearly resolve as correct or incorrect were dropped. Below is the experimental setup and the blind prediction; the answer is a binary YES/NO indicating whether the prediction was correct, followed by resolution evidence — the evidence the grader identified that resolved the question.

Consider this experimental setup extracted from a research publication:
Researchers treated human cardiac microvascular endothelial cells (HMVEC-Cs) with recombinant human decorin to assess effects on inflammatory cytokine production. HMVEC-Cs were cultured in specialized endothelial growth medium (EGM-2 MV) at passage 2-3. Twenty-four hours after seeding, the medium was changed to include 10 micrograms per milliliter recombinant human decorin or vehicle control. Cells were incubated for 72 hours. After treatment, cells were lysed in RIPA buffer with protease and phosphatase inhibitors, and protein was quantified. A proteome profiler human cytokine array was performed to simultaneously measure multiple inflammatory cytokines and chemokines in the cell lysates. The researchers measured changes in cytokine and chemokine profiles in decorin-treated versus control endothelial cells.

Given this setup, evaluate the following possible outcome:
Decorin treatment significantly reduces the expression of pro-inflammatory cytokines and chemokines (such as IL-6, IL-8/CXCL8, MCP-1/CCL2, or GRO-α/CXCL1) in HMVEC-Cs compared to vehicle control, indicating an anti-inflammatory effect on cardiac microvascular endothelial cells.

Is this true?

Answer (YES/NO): NO